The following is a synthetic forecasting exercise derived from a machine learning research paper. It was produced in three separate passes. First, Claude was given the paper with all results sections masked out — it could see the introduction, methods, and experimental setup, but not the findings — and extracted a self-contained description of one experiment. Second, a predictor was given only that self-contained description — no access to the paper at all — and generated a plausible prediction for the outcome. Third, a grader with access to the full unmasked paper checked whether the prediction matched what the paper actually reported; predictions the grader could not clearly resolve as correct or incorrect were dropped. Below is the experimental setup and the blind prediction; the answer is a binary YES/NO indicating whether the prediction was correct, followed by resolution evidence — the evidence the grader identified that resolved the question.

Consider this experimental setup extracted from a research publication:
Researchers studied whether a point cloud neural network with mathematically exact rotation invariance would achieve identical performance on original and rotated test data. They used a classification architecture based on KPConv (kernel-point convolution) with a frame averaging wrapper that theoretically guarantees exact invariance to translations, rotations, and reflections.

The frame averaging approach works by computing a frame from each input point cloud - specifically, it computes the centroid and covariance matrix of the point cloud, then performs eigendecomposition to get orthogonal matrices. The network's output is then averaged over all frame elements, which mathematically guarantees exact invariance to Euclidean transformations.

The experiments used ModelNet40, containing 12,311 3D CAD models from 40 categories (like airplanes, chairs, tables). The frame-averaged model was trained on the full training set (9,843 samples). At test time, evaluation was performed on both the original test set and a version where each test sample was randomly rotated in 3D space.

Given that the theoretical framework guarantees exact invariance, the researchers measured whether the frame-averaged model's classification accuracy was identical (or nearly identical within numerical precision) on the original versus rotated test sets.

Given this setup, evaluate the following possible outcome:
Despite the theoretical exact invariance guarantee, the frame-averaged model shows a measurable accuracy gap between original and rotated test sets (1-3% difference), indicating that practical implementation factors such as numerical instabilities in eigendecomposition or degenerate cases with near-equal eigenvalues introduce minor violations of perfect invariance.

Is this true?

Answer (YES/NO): NO